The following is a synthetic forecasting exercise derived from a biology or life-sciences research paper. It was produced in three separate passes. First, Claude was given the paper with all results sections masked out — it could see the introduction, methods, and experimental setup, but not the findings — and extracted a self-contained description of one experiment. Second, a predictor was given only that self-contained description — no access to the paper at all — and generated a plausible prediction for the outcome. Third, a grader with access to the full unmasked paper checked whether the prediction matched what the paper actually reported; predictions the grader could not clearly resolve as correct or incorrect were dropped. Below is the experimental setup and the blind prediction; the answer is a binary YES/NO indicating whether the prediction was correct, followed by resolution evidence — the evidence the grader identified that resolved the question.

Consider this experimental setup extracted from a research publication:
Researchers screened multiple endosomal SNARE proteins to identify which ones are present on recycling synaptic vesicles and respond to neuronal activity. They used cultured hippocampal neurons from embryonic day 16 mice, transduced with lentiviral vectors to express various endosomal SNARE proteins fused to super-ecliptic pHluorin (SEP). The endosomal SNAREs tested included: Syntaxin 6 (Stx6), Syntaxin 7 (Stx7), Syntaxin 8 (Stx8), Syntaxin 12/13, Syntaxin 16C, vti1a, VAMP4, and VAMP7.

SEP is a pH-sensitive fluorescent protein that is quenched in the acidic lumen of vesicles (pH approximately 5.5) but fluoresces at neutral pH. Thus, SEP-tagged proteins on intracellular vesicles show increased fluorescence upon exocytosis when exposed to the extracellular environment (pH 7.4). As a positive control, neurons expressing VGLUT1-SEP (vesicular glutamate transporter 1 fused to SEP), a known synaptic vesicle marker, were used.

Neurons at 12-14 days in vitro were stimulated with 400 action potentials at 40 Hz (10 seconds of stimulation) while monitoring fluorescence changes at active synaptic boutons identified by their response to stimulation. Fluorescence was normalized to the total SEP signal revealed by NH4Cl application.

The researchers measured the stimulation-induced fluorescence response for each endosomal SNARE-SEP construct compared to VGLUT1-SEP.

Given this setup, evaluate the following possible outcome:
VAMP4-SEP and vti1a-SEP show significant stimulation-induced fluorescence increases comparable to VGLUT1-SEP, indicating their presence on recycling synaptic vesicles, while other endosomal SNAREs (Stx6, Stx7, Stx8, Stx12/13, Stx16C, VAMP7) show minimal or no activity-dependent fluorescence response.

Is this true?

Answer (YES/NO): NO